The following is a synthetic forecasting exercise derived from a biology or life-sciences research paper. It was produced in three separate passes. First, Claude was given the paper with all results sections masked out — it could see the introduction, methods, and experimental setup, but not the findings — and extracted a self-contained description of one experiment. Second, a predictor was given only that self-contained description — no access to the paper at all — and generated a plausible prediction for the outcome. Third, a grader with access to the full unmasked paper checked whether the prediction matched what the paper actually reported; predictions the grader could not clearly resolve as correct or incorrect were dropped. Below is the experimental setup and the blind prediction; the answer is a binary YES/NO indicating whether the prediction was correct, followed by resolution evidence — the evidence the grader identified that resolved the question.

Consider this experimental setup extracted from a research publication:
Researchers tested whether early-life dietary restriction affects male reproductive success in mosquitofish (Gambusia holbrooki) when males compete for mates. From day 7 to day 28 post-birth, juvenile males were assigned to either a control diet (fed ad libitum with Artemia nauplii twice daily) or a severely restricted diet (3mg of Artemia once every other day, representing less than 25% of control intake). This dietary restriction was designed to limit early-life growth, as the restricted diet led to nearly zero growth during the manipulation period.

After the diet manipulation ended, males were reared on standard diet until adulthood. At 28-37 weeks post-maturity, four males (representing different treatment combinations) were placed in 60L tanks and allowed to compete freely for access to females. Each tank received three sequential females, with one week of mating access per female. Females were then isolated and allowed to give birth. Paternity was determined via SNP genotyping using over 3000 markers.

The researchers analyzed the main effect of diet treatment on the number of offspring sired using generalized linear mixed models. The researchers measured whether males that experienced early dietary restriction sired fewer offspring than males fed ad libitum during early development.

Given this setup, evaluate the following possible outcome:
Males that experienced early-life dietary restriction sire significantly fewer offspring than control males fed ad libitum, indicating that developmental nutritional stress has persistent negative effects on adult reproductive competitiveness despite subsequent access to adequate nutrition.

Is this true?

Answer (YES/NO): NO